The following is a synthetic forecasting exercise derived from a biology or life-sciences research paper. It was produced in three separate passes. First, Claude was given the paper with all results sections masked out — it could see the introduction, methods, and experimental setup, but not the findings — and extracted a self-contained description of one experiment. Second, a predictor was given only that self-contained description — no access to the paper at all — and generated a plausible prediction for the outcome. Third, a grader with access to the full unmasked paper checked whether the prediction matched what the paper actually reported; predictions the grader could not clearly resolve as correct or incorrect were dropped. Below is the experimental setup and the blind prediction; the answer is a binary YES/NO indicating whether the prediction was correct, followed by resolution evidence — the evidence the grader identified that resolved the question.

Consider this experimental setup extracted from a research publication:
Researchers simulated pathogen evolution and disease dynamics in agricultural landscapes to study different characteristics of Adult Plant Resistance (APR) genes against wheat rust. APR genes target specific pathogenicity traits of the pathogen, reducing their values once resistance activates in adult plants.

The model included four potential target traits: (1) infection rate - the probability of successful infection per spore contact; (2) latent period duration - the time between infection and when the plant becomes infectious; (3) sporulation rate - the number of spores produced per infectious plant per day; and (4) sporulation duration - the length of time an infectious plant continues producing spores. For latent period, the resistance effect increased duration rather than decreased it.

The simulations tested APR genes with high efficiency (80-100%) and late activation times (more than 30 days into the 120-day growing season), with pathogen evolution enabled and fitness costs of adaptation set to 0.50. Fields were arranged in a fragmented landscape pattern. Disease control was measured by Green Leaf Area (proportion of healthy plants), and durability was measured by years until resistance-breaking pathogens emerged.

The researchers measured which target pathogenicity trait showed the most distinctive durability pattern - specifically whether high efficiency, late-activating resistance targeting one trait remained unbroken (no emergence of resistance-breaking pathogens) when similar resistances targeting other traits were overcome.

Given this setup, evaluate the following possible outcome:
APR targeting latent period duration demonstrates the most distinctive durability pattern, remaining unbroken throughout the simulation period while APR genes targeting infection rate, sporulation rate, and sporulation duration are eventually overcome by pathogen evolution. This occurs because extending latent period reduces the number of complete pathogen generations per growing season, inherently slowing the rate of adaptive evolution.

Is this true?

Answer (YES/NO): NO